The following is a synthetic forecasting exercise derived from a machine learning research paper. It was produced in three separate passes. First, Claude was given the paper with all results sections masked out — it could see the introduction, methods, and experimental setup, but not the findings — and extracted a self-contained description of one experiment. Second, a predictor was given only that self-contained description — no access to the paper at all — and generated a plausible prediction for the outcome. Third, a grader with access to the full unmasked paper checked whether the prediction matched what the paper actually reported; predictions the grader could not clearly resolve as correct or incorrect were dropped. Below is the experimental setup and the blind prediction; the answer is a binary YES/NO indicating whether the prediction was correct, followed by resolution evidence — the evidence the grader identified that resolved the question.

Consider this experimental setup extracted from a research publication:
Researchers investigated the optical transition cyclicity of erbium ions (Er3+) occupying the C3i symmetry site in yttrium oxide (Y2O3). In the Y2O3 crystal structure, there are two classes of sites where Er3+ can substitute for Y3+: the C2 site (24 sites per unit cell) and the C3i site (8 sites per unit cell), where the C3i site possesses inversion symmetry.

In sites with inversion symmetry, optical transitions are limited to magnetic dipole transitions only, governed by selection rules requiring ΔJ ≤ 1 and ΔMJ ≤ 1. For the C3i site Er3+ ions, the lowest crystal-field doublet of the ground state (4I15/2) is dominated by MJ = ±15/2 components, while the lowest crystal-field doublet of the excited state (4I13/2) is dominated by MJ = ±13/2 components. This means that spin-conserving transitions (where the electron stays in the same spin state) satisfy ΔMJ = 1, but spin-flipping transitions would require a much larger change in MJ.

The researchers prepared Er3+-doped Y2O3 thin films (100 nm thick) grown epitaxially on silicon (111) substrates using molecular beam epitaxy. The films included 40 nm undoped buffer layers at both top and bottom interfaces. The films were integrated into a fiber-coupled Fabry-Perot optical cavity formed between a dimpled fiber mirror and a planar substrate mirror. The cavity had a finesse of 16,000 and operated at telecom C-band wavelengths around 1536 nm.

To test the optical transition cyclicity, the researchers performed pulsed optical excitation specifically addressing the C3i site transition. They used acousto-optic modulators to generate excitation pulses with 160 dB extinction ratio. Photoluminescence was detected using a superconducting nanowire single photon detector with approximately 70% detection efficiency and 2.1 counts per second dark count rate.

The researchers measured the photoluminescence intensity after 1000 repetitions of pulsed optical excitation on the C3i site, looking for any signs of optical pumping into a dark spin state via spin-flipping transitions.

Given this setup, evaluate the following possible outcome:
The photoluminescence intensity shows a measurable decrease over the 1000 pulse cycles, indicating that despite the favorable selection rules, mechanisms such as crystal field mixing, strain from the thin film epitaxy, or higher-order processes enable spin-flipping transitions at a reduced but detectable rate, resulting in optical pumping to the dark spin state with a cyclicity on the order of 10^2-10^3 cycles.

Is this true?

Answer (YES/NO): NO